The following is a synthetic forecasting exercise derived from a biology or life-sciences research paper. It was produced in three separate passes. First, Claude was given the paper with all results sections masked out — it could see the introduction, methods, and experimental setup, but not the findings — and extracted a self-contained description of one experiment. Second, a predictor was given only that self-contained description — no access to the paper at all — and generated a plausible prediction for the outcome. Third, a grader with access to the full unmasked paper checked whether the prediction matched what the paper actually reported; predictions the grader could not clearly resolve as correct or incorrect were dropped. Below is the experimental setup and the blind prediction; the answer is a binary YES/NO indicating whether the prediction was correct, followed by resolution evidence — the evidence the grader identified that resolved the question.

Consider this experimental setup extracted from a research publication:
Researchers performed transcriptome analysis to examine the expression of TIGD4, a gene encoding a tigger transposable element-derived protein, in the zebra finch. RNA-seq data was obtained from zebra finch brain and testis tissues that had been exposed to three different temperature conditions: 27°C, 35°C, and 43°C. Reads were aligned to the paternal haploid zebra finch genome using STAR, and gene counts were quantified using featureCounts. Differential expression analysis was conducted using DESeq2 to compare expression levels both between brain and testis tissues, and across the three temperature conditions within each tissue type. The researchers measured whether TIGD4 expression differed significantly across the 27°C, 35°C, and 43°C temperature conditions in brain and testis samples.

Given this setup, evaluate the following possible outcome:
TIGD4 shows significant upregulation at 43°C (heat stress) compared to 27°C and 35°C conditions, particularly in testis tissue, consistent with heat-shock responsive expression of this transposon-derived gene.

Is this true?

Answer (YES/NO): NO